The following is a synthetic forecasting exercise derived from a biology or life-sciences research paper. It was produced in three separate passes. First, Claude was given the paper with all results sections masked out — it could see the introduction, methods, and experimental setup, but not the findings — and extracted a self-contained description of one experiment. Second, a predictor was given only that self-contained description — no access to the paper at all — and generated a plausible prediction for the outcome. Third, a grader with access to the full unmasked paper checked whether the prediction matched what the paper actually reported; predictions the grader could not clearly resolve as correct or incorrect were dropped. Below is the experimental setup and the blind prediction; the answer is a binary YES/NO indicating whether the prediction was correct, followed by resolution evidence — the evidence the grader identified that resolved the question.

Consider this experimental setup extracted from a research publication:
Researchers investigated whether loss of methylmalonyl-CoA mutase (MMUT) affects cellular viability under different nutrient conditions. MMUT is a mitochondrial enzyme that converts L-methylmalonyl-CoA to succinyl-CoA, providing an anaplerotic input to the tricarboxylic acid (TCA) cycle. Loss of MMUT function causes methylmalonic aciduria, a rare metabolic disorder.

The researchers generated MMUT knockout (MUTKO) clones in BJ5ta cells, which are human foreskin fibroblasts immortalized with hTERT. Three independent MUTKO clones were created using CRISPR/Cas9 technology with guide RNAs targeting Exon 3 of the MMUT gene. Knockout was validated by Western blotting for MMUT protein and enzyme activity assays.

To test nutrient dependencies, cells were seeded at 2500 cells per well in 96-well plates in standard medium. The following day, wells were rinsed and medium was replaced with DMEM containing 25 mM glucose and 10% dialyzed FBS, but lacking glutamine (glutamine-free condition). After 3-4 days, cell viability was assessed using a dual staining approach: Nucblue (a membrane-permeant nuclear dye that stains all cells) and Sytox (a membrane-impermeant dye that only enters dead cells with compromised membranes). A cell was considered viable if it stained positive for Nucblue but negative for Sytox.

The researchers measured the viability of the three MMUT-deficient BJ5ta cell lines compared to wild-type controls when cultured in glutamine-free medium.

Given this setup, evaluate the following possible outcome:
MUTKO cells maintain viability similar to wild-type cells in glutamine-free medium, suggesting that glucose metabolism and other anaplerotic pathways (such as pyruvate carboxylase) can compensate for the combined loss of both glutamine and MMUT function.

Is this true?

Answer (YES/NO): NO